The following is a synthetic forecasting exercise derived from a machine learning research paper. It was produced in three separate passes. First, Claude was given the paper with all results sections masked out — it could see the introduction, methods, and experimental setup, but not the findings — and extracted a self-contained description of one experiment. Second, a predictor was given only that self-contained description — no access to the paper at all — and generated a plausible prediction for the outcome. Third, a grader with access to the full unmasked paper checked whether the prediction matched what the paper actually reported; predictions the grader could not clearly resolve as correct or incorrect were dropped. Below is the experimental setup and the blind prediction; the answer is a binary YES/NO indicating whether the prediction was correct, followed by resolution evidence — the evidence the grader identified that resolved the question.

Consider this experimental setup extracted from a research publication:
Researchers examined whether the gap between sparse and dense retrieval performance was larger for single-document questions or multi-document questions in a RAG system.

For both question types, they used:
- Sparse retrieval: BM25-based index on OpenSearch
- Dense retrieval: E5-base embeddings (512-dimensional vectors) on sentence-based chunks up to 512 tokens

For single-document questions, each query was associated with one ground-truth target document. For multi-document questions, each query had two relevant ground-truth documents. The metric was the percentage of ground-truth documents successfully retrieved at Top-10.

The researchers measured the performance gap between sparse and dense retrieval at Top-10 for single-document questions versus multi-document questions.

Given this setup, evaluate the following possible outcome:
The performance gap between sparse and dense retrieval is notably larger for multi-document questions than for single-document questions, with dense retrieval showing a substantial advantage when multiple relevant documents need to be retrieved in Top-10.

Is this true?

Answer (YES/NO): NO